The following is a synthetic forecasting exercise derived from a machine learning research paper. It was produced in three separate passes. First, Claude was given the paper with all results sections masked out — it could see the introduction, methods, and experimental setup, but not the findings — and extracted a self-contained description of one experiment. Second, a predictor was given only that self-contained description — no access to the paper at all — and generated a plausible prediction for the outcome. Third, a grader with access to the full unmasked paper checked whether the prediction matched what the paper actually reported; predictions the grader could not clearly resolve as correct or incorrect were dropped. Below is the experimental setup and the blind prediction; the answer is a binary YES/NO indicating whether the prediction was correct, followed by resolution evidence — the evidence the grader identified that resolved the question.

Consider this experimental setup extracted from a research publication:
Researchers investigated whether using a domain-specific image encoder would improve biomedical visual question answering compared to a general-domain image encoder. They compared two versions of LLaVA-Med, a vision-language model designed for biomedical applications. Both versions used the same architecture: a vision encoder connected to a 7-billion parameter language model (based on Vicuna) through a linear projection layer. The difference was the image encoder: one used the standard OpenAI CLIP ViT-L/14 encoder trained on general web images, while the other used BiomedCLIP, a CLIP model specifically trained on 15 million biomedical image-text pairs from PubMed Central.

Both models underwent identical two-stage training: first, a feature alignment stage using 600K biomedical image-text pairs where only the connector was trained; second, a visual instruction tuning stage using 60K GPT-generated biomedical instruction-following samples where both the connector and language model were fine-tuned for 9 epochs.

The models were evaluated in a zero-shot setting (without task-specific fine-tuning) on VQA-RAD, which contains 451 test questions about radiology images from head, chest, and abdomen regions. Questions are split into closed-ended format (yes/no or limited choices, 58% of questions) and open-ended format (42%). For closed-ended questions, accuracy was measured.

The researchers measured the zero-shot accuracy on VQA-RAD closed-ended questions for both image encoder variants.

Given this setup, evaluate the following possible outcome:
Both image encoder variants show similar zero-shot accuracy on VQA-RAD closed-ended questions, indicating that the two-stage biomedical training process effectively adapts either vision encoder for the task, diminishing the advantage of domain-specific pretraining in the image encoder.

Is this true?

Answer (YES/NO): YES